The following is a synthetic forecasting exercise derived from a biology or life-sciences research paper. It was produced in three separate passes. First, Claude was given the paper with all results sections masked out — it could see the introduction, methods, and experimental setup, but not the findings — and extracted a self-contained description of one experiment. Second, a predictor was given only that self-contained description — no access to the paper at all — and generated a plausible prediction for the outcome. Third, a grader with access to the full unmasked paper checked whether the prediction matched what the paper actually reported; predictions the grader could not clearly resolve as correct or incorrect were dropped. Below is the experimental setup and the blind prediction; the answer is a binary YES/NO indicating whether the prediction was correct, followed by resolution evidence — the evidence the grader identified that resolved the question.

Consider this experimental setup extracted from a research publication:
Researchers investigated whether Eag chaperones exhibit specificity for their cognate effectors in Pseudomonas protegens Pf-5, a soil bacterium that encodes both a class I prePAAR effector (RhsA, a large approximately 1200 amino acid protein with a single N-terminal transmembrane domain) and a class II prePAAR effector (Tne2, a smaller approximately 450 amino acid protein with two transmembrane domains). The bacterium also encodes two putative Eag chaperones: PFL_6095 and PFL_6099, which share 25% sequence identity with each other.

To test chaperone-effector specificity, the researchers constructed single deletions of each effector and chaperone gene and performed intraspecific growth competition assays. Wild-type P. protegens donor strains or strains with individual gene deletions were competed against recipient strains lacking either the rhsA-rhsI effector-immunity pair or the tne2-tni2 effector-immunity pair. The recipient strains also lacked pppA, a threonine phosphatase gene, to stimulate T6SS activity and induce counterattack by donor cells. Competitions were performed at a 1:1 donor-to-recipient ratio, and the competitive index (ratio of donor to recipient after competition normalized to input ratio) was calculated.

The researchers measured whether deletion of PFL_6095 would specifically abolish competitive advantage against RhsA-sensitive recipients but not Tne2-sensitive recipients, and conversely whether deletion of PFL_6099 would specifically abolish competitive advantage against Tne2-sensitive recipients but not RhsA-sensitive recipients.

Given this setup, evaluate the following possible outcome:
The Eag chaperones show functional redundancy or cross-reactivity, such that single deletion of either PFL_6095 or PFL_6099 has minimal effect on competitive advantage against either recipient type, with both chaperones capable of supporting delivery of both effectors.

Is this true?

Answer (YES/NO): NO